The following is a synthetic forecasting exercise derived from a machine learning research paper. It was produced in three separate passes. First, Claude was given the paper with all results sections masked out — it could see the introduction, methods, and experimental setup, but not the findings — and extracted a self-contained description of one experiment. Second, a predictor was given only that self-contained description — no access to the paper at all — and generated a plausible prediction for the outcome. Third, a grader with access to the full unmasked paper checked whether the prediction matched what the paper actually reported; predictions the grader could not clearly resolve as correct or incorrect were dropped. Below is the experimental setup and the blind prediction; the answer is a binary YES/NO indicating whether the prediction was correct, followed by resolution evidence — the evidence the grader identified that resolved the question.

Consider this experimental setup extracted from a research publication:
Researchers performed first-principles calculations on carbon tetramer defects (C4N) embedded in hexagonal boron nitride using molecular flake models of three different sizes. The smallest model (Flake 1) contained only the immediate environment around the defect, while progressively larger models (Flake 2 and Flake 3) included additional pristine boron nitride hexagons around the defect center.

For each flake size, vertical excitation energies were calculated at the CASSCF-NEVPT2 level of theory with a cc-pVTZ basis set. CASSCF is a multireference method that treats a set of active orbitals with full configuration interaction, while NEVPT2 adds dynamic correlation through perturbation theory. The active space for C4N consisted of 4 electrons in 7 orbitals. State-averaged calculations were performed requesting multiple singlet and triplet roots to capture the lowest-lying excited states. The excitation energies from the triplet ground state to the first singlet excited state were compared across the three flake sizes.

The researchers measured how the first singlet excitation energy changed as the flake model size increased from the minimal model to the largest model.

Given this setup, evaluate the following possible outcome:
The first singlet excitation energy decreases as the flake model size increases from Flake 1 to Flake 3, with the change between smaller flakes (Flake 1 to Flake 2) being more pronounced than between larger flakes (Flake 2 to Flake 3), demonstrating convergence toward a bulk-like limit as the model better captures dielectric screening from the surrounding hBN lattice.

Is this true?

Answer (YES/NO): NO